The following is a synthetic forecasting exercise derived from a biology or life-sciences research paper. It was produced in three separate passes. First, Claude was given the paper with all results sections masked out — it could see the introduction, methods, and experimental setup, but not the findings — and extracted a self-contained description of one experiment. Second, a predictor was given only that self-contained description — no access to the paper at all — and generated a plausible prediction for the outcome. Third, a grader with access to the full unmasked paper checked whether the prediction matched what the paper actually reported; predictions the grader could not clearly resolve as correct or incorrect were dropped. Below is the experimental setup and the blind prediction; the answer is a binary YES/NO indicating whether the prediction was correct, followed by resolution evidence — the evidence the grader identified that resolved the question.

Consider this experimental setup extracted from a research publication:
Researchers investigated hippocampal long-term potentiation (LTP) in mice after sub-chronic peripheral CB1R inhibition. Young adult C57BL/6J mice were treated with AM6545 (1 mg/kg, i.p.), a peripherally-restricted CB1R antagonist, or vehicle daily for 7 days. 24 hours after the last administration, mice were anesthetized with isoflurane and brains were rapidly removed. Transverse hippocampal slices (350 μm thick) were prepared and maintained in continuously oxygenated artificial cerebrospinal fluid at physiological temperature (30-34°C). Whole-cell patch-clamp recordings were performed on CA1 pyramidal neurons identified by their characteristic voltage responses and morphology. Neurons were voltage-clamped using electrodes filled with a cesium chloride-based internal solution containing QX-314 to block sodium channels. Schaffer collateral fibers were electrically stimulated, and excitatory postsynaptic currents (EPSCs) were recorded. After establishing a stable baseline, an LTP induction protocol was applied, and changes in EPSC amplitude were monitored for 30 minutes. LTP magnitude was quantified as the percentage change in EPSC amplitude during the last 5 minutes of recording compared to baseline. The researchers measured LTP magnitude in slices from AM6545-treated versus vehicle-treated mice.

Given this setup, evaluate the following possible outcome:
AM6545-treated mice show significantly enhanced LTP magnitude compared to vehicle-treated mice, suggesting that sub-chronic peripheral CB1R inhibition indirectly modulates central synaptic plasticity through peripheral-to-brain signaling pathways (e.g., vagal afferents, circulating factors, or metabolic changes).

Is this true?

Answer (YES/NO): NO